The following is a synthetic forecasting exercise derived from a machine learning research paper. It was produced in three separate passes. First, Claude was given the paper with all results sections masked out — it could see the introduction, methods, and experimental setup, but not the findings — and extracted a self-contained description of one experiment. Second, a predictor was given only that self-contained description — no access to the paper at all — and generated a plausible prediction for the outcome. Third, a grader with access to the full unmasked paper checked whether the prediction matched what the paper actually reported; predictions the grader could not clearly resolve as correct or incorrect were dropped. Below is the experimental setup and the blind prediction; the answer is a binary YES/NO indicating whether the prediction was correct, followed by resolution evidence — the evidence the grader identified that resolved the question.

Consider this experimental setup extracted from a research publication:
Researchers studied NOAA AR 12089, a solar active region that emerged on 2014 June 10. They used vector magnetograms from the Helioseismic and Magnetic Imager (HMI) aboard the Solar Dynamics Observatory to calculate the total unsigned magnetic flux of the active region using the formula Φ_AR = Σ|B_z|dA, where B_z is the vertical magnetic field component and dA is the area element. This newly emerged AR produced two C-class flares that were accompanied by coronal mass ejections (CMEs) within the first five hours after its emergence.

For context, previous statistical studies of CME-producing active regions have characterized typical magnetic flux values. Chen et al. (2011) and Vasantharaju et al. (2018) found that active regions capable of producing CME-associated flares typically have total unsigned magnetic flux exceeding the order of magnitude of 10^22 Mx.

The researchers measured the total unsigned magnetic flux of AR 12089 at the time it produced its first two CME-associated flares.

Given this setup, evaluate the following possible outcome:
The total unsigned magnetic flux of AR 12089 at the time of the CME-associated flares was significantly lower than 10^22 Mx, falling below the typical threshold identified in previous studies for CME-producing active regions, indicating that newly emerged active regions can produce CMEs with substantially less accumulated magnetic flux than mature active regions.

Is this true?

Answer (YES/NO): YES